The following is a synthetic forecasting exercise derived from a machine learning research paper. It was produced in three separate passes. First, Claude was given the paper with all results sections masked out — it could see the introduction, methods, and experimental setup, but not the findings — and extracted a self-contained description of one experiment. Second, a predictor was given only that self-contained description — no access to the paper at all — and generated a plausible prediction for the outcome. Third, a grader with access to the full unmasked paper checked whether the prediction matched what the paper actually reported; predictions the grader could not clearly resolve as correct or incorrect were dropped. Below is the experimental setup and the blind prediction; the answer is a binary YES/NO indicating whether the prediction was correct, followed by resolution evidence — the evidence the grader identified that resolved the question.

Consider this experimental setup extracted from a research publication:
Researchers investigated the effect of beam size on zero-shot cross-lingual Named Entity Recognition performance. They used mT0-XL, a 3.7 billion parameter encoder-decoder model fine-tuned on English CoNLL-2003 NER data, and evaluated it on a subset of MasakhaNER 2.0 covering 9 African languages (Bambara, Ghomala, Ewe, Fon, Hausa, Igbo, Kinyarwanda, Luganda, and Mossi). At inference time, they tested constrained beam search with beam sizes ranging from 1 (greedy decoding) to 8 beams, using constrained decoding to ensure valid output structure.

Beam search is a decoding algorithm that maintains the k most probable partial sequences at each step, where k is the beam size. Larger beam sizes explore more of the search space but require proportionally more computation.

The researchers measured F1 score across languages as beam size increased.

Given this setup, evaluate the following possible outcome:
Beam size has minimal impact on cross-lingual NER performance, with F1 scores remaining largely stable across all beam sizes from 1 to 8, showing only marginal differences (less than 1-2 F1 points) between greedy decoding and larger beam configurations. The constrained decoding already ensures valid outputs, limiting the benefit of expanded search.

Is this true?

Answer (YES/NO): YES